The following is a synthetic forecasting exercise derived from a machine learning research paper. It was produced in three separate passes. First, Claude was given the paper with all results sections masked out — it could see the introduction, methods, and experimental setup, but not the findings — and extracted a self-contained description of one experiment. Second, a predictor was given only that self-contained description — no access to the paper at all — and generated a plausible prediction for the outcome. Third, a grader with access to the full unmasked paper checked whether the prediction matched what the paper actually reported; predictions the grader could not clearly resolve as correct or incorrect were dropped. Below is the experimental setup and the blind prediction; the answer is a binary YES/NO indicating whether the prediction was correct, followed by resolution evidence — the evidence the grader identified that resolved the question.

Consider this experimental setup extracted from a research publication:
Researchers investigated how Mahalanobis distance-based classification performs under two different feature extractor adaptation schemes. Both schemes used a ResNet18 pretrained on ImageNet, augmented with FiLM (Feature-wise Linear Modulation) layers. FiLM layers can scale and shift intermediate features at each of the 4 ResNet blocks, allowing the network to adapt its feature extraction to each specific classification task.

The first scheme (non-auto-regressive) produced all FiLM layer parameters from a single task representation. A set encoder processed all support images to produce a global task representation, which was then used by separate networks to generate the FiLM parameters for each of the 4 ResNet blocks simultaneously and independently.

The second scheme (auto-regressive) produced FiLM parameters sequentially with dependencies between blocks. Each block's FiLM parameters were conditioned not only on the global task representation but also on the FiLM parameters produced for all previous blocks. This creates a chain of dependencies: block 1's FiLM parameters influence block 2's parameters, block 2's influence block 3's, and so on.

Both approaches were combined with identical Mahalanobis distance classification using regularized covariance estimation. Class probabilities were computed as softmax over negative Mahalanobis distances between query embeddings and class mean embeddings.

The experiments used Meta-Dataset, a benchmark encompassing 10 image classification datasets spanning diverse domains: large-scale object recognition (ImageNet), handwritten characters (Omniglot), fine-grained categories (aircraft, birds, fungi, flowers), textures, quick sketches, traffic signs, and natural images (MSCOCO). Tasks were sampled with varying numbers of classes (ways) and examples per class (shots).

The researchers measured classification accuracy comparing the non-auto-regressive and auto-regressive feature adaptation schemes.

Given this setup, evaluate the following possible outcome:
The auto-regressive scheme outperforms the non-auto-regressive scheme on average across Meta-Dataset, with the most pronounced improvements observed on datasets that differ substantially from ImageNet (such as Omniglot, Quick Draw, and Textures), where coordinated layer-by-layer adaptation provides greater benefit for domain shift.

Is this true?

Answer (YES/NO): NO